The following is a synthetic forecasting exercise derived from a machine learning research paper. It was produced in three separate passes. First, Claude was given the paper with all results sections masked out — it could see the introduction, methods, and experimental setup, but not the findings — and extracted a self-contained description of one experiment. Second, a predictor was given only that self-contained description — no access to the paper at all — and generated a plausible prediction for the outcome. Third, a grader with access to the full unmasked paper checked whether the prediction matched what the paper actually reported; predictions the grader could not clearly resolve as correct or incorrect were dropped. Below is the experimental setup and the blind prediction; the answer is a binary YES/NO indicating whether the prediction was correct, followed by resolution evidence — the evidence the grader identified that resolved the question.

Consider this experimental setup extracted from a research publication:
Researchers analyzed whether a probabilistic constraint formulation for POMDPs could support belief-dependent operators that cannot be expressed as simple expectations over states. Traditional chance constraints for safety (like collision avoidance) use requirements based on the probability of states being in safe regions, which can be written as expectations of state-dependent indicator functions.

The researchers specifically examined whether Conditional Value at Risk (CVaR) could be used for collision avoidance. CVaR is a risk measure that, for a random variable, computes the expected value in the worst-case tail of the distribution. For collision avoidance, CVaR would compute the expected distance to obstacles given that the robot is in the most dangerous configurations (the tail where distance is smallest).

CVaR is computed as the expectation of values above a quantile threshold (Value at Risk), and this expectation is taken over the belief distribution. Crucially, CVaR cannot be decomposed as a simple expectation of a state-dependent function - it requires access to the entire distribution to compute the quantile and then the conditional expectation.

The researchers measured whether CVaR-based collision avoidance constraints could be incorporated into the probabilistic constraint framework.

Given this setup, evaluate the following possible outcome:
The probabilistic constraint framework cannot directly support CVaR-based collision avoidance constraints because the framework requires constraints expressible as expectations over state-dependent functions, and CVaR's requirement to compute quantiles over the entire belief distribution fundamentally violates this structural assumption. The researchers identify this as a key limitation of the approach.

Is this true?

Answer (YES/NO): NO